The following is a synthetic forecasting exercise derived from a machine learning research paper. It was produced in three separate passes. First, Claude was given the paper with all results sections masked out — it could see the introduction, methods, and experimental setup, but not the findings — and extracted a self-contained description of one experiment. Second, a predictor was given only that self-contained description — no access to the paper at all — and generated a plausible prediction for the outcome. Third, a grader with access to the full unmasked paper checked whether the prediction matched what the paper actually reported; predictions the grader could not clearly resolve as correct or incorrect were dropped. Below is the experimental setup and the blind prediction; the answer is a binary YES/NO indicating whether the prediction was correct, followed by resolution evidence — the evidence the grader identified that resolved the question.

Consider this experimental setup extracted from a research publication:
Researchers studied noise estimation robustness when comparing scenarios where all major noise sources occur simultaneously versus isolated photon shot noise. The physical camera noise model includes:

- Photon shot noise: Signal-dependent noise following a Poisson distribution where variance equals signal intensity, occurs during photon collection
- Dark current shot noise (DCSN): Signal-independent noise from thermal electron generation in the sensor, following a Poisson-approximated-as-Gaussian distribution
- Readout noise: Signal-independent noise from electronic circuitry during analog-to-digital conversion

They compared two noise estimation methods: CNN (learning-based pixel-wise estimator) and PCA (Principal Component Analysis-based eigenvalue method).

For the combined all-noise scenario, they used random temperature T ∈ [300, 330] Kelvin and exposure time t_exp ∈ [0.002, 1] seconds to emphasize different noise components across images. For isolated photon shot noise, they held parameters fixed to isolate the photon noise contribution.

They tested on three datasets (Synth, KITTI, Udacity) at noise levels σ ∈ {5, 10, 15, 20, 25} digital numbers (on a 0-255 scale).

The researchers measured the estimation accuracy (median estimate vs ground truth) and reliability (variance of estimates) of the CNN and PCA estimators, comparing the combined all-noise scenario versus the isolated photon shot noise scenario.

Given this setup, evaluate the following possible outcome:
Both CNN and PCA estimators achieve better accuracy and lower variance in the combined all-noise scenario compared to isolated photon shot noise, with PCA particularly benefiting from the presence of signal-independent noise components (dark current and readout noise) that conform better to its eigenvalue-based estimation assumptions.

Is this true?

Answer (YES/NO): NO